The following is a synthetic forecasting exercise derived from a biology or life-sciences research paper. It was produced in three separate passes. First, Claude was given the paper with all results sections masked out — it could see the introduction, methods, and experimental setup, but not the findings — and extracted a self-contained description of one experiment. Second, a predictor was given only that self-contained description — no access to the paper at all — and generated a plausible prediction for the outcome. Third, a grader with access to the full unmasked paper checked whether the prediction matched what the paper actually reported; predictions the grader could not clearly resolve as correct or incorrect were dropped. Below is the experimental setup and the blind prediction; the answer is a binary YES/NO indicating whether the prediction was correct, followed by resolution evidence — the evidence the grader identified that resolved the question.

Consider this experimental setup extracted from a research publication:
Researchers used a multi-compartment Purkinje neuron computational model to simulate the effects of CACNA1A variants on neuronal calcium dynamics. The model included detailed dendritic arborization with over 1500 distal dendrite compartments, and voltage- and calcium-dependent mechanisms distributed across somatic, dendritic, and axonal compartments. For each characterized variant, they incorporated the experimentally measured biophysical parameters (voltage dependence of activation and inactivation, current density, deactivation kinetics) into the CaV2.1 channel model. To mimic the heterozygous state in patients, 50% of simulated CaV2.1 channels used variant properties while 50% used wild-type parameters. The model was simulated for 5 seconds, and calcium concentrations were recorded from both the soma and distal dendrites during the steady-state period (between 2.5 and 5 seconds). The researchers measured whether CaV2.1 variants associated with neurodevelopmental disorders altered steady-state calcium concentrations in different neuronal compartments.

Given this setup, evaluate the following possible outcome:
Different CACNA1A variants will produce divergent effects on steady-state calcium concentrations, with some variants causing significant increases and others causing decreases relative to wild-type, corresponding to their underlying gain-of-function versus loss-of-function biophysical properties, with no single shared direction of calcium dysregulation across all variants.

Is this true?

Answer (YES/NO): NO